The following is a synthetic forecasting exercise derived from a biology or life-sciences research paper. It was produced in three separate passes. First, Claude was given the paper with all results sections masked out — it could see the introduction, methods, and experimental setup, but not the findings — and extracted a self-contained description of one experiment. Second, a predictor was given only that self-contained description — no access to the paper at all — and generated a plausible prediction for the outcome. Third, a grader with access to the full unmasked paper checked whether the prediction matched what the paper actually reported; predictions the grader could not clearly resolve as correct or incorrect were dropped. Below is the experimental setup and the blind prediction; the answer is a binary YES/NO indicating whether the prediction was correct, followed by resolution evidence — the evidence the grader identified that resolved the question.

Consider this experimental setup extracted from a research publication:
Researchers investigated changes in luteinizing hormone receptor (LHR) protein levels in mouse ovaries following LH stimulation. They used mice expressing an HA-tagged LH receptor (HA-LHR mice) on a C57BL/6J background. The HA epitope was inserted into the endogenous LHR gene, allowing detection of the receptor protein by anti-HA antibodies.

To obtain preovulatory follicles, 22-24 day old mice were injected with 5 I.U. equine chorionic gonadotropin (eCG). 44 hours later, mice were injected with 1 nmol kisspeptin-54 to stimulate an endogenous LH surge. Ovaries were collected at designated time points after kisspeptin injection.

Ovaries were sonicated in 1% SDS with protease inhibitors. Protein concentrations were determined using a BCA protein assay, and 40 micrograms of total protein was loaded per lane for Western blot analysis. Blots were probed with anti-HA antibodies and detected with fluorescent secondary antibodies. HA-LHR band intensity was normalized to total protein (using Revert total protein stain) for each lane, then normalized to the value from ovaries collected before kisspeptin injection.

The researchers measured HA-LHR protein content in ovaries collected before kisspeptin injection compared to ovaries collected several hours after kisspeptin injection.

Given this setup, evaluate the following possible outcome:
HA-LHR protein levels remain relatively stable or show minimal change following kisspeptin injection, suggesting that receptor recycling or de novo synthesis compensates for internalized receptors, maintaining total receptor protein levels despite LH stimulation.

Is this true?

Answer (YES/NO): YES